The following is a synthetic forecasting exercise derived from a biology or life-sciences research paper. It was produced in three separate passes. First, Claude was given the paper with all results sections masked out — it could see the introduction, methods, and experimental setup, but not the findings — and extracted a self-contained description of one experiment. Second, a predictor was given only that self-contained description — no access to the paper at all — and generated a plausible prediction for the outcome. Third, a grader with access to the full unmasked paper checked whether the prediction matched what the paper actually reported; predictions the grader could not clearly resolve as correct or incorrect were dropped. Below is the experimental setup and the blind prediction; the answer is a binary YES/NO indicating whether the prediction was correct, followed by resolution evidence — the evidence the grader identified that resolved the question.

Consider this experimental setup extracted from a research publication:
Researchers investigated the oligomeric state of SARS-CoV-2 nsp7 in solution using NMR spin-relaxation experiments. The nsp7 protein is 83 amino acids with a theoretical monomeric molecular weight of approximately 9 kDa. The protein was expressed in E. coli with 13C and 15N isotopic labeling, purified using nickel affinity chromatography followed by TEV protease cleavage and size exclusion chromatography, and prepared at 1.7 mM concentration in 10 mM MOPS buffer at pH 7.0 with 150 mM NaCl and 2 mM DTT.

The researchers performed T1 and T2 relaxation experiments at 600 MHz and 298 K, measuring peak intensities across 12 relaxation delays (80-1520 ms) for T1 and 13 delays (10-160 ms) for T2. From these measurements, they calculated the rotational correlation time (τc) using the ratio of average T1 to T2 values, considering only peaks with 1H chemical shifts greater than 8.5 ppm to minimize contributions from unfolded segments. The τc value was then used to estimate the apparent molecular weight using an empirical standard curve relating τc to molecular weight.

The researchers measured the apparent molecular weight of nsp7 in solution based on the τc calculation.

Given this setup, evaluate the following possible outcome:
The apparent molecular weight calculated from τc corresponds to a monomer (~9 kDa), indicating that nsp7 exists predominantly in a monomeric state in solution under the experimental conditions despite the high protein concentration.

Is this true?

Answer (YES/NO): NO